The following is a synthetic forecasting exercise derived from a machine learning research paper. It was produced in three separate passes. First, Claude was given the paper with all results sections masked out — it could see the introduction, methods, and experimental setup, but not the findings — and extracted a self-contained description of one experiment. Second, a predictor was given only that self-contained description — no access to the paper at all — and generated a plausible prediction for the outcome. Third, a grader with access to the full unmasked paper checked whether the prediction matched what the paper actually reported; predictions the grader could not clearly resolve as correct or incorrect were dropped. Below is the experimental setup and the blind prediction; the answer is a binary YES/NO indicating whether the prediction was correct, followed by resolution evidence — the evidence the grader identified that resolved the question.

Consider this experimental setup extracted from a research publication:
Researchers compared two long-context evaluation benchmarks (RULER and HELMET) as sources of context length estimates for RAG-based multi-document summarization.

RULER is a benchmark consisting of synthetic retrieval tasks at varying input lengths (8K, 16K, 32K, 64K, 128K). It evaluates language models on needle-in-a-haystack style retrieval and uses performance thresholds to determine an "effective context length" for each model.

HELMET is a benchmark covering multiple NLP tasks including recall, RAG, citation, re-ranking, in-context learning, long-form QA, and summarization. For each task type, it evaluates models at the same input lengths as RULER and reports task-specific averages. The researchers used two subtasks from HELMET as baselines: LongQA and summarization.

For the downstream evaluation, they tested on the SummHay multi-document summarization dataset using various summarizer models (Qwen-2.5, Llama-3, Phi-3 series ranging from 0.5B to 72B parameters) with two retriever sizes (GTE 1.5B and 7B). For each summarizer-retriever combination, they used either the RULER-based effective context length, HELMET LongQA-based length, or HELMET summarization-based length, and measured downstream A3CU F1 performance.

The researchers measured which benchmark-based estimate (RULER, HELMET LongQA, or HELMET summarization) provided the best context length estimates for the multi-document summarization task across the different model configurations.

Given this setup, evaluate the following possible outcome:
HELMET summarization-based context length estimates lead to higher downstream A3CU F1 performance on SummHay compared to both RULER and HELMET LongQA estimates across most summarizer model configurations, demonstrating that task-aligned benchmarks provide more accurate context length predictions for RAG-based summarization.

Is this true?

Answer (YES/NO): NO